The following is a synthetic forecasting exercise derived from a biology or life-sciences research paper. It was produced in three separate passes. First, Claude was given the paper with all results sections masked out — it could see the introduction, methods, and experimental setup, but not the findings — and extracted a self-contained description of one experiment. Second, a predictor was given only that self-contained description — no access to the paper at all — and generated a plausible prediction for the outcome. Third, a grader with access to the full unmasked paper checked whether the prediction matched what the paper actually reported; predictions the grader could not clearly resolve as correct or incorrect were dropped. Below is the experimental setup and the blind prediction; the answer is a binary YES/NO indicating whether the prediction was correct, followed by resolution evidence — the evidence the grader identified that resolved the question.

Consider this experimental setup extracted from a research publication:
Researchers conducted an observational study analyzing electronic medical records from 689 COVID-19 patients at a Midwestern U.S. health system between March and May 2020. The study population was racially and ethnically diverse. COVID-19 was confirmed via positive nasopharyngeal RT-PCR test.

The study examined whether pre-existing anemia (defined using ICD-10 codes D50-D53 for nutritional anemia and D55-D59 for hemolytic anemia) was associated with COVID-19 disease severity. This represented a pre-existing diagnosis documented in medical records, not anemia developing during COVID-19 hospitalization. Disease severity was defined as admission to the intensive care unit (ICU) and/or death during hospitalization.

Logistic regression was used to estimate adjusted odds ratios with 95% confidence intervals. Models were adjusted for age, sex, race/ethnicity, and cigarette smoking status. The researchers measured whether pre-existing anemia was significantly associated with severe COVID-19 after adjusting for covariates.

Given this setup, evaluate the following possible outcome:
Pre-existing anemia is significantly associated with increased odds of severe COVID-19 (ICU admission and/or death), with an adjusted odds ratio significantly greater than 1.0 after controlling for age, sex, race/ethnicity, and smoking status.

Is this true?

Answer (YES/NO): YES